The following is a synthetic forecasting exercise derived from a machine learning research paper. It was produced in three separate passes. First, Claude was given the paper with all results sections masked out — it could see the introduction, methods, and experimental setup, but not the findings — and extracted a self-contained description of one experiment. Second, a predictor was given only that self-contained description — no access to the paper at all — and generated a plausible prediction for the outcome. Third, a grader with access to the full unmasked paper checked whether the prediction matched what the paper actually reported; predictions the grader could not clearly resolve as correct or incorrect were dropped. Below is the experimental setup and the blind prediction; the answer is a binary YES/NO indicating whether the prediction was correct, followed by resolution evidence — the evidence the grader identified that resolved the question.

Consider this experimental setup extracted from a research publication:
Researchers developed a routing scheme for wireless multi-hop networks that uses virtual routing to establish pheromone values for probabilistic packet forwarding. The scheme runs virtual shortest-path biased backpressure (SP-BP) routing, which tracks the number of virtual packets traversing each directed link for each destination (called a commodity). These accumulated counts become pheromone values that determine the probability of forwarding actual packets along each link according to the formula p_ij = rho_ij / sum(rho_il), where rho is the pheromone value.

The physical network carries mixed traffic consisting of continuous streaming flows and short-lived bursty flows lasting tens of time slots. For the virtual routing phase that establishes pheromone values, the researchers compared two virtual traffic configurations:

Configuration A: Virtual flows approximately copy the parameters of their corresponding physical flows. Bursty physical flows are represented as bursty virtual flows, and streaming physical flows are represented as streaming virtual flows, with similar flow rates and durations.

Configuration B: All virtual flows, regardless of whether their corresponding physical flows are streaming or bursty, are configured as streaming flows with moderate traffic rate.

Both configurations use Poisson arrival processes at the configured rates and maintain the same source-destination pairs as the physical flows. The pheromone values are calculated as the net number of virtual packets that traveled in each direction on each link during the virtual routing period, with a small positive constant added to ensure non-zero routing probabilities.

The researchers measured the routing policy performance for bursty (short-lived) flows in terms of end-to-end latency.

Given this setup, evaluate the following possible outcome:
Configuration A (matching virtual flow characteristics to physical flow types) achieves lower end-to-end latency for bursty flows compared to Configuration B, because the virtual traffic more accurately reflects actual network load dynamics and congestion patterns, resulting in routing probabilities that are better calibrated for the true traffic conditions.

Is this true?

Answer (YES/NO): YES